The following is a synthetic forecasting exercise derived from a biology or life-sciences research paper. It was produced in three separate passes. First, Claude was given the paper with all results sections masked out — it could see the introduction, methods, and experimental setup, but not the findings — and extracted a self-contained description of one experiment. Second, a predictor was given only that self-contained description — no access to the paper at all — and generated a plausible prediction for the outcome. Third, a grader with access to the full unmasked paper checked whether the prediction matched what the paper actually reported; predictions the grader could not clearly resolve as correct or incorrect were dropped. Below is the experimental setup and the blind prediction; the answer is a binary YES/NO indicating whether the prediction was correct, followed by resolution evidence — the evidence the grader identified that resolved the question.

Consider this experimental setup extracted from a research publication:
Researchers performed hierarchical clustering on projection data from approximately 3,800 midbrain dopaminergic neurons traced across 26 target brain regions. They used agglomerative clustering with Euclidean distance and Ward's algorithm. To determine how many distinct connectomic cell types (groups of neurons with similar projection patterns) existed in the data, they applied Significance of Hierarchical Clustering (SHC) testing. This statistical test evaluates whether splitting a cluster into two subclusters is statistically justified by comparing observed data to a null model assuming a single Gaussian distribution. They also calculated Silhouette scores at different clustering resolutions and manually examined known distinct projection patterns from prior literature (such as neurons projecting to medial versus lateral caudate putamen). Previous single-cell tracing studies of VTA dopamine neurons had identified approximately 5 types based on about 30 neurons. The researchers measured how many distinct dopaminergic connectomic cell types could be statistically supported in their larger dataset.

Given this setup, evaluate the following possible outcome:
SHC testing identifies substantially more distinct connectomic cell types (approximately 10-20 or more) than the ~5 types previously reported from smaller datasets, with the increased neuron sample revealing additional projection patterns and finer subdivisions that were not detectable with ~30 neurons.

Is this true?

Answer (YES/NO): YES